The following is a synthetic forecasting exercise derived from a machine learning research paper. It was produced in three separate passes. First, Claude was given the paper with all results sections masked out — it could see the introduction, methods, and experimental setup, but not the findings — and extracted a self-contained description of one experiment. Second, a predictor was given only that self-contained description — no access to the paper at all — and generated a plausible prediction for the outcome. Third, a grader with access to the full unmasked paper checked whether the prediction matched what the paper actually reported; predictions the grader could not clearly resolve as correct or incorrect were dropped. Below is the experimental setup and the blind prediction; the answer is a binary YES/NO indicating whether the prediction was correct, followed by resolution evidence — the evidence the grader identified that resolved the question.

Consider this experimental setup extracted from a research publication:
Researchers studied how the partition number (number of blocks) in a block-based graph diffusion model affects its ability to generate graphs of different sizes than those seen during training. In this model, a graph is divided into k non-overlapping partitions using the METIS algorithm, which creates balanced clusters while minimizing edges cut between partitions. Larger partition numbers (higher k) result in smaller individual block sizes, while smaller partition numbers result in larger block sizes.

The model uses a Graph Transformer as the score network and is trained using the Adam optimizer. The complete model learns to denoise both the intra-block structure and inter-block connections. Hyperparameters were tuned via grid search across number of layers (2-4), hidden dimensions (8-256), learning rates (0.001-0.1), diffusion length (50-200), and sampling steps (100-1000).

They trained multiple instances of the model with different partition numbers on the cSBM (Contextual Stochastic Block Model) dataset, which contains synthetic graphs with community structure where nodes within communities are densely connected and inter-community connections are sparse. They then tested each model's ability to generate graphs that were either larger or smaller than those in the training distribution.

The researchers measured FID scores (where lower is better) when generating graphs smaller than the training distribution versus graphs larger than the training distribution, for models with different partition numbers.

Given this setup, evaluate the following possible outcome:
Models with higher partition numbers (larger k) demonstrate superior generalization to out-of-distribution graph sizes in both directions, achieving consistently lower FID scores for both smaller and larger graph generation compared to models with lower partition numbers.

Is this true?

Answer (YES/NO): NO